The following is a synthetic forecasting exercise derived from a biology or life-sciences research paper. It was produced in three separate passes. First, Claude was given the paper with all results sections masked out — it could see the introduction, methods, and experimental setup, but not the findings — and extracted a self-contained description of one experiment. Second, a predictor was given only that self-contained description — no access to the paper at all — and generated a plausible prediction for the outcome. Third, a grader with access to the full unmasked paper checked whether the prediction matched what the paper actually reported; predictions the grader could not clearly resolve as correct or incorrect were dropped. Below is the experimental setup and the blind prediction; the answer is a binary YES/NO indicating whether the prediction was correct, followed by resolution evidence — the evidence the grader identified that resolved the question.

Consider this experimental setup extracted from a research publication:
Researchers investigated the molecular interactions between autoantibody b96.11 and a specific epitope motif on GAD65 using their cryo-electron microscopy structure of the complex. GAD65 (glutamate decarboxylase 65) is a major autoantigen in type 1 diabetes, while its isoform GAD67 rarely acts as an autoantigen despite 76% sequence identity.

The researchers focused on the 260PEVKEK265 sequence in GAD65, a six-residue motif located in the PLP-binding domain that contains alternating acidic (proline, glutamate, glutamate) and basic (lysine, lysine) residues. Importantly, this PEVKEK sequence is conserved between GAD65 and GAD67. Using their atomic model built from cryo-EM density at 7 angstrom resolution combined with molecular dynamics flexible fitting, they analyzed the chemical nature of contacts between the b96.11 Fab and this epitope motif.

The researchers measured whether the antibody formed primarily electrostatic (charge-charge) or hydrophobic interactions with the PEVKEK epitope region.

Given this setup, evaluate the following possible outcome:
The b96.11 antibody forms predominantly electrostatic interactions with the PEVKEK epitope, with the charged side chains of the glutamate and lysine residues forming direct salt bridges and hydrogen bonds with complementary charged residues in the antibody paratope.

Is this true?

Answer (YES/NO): YES